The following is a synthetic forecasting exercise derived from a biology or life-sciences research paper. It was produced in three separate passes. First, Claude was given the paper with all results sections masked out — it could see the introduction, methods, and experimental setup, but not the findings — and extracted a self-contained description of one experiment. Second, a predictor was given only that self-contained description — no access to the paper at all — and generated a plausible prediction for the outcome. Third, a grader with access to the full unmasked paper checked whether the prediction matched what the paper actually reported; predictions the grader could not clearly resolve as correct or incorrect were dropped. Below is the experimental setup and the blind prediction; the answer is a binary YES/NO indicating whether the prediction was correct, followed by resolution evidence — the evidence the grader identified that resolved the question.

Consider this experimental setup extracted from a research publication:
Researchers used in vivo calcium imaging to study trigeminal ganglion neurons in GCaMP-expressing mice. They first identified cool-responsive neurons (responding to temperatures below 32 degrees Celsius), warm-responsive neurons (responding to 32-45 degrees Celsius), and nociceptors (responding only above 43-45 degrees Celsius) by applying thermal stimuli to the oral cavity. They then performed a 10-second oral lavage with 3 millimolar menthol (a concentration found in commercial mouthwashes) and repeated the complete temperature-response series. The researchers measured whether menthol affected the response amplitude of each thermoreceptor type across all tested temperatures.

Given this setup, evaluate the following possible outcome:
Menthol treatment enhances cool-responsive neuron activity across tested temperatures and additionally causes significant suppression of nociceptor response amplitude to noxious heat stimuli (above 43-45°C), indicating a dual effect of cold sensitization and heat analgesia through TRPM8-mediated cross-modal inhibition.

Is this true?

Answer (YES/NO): NO